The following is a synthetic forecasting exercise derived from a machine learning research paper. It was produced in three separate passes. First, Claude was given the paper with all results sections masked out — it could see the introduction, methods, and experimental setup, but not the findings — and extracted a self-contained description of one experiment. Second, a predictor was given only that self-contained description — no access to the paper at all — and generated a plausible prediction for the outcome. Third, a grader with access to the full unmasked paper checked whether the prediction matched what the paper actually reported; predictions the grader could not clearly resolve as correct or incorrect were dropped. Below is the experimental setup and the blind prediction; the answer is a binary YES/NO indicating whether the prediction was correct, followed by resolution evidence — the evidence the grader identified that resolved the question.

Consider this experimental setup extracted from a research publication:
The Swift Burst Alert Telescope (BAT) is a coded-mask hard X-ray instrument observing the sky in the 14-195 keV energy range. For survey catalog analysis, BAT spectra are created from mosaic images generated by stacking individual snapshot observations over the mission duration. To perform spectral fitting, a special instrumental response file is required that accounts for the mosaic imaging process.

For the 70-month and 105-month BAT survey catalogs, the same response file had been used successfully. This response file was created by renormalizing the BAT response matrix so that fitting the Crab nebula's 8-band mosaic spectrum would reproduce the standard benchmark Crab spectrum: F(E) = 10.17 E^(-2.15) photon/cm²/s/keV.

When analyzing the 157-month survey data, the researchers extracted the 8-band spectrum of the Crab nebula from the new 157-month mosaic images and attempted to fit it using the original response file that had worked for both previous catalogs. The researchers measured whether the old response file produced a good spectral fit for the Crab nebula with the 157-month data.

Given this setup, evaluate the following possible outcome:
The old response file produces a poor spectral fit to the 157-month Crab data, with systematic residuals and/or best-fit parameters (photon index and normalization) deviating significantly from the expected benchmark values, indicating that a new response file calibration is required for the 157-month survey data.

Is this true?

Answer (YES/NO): YES